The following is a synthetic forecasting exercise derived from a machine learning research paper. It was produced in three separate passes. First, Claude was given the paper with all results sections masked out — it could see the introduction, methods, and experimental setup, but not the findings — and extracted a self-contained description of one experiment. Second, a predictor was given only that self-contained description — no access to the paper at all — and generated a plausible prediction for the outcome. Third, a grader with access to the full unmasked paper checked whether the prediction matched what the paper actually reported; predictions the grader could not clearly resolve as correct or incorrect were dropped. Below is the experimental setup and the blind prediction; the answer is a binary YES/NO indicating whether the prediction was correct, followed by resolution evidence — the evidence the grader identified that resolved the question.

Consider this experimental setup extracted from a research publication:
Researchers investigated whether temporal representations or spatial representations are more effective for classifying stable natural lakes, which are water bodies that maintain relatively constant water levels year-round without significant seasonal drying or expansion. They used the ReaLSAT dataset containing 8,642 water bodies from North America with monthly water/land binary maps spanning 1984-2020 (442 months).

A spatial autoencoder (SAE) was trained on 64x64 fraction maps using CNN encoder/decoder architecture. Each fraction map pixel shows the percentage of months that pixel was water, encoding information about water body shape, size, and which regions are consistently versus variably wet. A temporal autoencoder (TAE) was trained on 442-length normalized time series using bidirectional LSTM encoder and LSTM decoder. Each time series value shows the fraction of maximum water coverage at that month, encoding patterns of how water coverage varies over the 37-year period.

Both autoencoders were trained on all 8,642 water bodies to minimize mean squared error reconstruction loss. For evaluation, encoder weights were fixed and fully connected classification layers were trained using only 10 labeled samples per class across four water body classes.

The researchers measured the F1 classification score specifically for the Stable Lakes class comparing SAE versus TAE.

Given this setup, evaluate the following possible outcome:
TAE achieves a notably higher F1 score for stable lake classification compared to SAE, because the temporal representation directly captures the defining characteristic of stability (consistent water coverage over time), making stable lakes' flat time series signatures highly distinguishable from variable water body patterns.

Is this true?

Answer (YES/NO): YES